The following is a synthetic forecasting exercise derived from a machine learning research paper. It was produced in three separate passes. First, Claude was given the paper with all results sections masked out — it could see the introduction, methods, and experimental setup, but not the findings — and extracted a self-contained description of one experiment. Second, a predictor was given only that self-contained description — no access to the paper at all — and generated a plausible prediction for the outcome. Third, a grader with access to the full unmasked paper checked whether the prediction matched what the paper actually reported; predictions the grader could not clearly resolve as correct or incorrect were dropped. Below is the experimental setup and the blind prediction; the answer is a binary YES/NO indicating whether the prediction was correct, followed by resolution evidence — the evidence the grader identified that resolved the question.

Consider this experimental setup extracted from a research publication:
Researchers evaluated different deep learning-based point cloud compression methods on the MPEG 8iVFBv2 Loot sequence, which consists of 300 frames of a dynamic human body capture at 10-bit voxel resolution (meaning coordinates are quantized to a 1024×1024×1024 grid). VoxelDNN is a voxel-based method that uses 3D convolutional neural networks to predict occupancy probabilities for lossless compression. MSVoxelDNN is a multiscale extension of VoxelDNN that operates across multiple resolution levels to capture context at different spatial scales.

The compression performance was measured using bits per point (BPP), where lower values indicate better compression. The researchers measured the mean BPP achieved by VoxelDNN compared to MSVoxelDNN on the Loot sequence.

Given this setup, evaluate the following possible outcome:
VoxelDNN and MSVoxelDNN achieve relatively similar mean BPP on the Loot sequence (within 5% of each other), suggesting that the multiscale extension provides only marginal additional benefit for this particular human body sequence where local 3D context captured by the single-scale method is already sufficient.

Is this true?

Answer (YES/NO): NO